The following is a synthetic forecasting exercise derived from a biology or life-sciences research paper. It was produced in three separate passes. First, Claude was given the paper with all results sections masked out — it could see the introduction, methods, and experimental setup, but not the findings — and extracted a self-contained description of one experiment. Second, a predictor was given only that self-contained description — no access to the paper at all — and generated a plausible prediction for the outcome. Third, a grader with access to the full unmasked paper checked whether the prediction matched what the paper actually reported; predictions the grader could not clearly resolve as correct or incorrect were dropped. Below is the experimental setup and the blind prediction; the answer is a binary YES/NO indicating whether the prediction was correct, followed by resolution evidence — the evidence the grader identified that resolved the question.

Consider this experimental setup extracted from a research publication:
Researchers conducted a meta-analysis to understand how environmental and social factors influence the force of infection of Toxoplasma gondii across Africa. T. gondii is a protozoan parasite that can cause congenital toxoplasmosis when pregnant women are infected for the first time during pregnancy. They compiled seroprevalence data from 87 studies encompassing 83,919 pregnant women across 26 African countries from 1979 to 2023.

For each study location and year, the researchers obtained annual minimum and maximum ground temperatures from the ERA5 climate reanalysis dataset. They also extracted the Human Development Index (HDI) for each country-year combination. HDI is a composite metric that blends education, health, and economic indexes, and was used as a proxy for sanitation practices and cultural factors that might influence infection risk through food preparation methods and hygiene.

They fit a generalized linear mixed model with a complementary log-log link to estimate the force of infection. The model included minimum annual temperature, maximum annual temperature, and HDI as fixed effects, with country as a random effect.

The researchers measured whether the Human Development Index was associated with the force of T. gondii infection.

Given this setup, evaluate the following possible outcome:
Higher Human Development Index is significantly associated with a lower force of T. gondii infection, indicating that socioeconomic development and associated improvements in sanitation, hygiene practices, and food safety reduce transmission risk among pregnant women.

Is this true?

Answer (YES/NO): YES